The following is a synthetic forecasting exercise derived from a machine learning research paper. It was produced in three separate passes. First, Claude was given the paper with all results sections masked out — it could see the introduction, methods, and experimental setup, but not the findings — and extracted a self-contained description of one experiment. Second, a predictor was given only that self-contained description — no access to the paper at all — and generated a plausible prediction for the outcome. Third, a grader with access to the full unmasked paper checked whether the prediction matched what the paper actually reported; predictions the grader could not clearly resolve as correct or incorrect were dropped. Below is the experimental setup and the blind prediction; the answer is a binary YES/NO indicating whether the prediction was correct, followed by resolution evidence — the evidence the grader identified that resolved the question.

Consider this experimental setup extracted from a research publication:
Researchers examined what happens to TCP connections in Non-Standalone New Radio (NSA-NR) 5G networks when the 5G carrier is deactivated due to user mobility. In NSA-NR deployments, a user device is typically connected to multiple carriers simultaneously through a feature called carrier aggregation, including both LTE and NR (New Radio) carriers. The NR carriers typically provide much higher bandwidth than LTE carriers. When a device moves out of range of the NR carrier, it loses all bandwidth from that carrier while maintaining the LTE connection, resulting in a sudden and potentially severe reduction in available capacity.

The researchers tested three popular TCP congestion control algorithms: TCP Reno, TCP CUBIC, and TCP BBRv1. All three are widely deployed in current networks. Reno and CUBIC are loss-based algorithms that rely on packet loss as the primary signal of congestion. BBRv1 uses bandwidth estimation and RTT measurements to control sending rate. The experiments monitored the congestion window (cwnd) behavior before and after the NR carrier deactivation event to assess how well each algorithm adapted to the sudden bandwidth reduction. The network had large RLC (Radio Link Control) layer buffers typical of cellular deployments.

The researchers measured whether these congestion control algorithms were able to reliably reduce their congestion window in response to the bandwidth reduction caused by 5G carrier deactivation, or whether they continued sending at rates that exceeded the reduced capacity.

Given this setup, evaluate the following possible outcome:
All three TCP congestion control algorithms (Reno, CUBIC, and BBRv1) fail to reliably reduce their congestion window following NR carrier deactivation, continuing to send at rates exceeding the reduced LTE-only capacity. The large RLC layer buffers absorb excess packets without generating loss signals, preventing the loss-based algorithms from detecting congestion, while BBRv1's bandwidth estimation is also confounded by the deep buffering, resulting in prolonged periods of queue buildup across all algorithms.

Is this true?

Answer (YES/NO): YES